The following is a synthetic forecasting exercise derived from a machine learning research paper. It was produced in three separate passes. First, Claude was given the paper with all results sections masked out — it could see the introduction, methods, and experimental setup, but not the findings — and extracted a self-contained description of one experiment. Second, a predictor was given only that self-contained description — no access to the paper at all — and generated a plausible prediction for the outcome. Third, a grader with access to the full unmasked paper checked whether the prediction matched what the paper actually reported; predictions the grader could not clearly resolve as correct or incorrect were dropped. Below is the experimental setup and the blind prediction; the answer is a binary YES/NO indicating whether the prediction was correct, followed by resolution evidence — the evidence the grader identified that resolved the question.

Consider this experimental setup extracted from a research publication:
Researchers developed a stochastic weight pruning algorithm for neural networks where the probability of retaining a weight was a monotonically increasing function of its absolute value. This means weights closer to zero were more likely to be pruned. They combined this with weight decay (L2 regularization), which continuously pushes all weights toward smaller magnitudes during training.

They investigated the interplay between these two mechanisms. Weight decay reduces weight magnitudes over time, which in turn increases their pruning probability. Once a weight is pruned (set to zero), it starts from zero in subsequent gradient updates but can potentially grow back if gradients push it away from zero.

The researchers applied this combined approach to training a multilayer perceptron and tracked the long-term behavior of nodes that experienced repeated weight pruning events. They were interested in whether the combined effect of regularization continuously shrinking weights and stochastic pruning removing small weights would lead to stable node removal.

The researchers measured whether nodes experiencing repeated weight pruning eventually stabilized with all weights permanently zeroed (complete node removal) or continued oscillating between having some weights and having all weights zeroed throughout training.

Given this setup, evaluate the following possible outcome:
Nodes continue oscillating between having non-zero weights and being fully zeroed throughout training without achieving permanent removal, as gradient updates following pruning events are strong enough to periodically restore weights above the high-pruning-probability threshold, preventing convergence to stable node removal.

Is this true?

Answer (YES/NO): NO